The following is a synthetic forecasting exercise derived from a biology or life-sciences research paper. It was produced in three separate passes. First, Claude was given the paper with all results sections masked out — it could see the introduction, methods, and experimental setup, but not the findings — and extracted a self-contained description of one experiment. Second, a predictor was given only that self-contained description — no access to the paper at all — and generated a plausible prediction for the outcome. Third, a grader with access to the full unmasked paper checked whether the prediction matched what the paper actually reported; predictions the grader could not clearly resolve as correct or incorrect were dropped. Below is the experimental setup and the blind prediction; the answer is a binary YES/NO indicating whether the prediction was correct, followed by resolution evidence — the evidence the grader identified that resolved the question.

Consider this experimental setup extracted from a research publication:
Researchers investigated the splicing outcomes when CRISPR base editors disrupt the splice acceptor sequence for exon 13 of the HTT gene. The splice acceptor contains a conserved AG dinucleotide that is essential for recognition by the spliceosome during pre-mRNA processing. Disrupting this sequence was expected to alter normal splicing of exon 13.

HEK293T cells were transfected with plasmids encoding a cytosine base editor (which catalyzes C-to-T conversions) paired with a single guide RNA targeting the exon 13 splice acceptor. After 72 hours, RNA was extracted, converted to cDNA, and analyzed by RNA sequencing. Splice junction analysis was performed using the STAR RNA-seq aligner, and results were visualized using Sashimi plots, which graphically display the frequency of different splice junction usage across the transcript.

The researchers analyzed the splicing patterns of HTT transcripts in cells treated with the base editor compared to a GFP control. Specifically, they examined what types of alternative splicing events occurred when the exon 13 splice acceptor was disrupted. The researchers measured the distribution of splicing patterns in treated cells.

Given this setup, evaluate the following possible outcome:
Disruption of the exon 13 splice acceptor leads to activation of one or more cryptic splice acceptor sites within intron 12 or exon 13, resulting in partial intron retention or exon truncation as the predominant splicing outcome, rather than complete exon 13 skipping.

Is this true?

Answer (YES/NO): NO